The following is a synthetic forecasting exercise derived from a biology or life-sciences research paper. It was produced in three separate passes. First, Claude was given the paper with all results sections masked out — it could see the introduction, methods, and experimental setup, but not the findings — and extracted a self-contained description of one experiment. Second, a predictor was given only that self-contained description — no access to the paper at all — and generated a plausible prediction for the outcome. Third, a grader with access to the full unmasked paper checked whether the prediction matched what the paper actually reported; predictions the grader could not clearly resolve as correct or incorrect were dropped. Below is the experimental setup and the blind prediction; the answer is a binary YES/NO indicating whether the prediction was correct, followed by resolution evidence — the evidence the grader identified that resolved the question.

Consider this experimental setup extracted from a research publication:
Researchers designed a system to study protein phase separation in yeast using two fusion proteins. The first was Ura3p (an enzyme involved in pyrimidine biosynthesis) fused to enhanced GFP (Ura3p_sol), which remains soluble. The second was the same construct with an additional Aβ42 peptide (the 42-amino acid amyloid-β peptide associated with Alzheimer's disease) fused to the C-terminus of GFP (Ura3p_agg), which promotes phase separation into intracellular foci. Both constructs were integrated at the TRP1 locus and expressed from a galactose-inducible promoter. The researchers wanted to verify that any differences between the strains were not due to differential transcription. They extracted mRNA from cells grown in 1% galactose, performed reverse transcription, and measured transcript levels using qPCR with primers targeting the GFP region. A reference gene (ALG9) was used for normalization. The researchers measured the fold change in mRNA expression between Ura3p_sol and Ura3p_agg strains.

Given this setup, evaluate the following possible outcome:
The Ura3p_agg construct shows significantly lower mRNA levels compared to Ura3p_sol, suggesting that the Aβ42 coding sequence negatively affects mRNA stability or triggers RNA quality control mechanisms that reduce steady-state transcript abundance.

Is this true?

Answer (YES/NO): NO